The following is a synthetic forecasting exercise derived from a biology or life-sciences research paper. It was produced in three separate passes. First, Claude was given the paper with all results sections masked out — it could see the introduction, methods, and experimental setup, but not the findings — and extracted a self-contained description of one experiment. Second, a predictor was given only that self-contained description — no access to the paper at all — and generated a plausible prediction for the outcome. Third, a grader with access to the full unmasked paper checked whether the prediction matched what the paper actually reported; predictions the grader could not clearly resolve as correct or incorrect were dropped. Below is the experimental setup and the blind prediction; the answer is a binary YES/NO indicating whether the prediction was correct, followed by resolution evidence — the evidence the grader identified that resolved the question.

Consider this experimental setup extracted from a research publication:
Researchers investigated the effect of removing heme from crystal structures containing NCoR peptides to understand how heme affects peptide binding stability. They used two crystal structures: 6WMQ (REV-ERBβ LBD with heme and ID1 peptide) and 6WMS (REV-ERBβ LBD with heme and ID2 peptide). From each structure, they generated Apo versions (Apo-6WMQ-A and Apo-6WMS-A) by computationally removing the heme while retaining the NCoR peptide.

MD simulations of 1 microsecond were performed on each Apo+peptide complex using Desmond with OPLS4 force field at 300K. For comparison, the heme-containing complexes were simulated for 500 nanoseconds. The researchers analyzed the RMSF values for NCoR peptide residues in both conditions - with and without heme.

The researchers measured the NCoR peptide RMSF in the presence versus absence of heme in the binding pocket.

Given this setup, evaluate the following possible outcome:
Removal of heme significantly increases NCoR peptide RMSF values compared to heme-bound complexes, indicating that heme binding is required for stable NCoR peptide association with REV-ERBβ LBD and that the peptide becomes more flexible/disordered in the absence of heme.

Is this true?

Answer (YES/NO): YES